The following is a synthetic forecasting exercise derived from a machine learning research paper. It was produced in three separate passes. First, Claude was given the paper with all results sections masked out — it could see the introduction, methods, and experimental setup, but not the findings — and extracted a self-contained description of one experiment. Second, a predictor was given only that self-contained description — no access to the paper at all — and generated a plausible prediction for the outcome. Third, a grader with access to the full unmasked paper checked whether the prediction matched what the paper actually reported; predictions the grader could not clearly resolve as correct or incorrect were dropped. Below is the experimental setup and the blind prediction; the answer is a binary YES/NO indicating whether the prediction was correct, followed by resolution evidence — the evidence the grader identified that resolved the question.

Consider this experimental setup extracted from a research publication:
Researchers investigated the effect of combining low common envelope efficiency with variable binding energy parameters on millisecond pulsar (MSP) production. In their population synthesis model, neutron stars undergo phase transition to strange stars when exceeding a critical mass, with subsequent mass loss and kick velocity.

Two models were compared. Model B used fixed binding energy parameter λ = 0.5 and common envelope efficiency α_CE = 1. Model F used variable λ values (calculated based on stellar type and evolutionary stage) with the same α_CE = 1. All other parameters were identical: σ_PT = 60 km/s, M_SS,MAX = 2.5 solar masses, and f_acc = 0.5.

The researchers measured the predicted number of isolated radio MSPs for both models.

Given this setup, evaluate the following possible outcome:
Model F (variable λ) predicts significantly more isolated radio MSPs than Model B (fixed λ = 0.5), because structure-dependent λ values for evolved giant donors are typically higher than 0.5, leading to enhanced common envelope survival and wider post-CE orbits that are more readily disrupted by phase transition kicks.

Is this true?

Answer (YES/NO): YES